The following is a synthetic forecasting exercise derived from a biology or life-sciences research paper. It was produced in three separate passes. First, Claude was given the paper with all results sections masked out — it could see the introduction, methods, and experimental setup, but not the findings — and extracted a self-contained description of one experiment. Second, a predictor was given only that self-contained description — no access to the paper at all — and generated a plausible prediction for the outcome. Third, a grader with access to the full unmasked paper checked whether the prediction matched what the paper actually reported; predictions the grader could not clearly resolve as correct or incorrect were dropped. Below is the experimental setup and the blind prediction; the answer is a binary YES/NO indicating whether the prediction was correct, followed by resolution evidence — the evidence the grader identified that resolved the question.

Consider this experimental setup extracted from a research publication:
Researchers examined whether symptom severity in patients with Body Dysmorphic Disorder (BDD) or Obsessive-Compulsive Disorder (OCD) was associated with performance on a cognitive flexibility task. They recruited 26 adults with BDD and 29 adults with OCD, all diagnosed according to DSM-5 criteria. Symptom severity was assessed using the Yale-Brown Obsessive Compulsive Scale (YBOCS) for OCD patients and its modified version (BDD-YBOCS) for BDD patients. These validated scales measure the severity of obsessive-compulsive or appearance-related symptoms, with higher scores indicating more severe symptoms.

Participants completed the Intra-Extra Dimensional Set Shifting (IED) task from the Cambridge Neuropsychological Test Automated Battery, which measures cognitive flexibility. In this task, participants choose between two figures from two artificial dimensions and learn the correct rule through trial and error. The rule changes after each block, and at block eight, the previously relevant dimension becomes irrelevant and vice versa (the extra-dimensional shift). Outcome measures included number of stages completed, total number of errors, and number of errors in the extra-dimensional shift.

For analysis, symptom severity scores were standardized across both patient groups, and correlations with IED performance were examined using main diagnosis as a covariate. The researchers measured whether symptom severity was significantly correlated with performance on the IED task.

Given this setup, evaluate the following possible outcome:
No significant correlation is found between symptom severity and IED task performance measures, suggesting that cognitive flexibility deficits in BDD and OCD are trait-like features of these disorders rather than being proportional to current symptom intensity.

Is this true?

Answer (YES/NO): YES